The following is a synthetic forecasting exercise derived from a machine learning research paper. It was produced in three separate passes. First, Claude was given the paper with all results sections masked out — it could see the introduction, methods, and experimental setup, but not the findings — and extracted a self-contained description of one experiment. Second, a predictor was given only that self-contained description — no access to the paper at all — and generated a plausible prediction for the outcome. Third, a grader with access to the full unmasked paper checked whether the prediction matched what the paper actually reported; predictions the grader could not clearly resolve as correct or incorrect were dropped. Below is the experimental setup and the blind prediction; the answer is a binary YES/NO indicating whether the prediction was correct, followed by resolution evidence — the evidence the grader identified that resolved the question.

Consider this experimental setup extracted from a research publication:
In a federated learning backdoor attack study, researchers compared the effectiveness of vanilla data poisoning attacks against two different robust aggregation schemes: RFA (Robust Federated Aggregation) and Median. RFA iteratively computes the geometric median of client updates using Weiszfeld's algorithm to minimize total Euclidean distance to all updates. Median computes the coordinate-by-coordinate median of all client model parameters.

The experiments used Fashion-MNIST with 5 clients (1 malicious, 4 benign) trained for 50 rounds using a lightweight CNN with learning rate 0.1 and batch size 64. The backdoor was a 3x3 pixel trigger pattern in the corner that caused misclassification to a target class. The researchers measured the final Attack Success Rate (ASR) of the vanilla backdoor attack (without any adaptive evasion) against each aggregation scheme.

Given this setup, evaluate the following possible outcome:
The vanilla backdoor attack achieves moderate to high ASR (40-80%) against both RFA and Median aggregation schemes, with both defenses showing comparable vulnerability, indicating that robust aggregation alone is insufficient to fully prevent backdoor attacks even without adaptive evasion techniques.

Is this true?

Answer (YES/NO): NO